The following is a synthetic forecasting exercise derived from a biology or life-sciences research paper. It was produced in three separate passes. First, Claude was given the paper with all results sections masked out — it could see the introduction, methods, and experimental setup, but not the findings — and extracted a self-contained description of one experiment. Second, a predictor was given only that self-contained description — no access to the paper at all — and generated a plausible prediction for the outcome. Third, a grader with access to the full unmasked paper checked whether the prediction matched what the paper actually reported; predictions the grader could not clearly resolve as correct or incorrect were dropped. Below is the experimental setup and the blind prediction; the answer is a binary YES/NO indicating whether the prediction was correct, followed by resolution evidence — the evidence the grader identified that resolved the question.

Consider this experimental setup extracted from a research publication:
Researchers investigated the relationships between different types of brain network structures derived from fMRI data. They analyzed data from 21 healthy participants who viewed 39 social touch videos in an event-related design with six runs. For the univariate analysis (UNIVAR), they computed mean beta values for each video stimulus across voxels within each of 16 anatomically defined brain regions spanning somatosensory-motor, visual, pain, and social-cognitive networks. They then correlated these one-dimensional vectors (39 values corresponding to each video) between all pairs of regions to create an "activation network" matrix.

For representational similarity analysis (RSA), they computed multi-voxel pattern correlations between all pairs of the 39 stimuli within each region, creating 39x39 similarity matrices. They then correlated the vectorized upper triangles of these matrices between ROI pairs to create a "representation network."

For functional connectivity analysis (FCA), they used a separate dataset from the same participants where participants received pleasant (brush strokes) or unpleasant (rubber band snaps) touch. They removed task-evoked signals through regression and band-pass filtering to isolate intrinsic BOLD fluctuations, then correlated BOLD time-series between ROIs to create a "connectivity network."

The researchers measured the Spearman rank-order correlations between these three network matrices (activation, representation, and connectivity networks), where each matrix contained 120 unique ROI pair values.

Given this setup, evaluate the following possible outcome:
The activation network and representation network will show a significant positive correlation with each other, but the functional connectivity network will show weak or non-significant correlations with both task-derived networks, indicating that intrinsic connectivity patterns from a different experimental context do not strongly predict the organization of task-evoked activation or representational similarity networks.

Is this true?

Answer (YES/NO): NO